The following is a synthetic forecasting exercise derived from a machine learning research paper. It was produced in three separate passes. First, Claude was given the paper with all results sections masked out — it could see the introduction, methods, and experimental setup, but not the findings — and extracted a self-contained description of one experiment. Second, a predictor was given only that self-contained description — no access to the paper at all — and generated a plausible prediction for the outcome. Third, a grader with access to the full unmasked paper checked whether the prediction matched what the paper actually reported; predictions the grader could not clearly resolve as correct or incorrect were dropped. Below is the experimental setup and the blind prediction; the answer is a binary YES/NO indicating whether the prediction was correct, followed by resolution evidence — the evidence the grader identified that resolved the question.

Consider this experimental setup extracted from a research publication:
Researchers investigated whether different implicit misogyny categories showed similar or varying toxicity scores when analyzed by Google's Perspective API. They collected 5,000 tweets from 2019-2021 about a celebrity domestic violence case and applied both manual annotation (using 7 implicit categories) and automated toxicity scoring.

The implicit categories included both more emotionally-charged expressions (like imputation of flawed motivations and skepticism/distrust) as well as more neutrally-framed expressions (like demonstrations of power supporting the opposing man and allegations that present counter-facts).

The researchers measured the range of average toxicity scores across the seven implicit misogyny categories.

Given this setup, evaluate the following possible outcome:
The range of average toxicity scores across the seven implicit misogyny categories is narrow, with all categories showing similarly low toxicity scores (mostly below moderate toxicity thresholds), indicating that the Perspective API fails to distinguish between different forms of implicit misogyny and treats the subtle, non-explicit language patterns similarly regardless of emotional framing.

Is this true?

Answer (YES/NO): NO